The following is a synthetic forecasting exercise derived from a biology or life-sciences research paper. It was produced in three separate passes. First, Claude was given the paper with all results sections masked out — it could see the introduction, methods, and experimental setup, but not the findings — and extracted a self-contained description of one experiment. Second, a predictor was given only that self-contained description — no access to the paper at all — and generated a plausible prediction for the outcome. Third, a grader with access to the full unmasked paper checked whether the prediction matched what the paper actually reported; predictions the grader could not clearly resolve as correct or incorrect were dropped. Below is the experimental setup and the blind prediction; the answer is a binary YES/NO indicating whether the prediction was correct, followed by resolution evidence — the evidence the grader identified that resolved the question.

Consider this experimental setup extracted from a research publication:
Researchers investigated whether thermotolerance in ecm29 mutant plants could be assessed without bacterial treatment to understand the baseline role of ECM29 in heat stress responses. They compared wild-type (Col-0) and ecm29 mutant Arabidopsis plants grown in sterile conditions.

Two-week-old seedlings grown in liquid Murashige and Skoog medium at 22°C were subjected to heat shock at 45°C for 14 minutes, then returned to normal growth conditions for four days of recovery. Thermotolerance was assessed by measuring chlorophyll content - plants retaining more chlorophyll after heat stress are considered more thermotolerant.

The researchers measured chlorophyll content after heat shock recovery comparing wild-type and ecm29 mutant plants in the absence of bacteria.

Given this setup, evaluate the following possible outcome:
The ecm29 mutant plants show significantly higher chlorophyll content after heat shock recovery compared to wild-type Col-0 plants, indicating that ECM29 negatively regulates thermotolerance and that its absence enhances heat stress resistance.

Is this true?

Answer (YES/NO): NO